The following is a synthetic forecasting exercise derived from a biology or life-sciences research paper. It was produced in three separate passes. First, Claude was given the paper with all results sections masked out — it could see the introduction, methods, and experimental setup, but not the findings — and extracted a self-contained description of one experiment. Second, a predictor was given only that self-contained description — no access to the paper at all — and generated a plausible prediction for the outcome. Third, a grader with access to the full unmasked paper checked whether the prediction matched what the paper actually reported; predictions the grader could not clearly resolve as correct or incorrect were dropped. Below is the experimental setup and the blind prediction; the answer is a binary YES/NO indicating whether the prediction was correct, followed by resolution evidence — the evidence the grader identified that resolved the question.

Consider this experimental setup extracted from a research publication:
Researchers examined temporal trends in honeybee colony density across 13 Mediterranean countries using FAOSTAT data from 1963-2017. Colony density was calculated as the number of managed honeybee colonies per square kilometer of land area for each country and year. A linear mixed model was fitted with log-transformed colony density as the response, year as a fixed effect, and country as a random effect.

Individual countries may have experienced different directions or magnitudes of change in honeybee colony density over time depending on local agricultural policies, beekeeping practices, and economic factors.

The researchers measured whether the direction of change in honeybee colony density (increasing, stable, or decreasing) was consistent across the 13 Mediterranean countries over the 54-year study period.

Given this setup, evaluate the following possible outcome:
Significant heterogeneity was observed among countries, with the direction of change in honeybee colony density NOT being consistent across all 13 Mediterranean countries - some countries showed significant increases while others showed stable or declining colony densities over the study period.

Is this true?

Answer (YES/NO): NO